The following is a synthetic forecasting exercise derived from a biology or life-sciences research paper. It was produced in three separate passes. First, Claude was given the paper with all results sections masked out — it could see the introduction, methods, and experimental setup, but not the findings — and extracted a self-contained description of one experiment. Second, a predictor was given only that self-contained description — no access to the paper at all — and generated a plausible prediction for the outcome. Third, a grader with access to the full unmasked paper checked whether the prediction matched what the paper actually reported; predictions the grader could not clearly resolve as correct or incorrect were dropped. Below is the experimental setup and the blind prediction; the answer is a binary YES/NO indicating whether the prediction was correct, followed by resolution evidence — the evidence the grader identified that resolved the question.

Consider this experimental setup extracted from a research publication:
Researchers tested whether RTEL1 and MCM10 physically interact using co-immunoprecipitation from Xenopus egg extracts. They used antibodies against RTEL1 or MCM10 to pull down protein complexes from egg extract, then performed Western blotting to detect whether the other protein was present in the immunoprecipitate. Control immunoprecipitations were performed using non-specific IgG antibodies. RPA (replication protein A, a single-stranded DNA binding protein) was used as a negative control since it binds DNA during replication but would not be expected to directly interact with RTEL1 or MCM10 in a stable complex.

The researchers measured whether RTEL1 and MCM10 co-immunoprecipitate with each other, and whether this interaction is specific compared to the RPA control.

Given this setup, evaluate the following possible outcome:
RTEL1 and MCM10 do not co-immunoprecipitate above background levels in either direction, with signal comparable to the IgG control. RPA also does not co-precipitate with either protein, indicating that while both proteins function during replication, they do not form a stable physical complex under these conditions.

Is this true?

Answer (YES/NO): NO